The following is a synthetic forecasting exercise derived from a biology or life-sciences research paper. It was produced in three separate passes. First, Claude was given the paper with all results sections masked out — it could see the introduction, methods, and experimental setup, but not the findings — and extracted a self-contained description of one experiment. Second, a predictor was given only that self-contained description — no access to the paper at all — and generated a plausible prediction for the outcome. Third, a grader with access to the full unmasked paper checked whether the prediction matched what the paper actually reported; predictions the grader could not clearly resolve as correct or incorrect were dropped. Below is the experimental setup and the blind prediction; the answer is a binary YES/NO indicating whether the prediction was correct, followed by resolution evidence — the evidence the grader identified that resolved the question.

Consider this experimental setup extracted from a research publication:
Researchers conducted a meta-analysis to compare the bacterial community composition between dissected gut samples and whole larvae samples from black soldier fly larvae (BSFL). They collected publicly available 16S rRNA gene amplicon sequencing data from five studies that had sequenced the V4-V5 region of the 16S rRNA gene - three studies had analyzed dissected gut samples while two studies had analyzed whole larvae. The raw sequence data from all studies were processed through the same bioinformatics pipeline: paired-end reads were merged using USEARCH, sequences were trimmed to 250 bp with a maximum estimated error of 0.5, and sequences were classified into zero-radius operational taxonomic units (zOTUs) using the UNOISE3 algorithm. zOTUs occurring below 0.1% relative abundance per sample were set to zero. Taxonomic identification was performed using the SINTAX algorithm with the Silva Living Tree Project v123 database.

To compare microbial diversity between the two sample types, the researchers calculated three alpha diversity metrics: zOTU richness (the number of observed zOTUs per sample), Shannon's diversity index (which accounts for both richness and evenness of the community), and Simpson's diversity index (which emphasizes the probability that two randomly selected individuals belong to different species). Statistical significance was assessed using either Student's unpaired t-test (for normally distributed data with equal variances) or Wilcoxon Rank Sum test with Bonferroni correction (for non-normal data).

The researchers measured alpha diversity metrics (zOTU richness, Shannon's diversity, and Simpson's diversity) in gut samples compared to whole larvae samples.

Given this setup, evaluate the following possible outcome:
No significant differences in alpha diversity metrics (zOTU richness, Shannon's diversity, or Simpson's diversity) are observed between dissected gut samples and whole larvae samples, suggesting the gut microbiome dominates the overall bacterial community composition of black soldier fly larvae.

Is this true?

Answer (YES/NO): NO